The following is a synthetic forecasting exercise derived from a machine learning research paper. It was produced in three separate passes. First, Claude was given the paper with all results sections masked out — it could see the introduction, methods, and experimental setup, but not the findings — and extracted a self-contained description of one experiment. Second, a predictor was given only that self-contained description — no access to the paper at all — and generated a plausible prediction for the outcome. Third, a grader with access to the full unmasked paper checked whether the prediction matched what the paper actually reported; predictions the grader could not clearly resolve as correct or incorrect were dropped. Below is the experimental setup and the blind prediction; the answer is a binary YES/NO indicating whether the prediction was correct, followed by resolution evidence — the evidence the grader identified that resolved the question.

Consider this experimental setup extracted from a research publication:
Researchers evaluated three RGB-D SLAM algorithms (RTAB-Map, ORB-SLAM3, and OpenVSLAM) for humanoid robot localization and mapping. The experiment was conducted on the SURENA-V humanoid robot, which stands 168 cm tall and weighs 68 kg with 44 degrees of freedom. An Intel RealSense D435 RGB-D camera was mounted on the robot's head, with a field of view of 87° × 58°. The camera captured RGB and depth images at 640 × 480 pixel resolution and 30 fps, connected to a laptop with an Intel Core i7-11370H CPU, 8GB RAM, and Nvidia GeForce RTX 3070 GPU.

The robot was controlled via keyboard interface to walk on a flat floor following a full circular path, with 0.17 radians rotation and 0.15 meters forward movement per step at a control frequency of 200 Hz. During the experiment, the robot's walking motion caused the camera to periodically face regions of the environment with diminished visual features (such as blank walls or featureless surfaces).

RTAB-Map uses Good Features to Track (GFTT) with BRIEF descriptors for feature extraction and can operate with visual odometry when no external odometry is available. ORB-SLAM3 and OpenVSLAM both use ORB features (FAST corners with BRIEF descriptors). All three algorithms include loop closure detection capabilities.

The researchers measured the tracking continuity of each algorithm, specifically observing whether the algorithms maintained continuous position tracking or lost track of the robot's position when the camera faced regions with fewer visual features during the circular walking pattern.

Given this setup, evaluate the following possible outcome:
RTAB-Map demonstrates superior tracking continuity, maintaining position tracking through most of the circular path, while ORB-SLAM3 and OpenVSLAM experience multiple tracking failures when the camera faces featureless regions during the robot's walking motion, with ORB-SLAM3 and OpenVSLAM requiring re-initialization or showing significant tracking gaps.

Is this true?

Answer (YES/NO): NO